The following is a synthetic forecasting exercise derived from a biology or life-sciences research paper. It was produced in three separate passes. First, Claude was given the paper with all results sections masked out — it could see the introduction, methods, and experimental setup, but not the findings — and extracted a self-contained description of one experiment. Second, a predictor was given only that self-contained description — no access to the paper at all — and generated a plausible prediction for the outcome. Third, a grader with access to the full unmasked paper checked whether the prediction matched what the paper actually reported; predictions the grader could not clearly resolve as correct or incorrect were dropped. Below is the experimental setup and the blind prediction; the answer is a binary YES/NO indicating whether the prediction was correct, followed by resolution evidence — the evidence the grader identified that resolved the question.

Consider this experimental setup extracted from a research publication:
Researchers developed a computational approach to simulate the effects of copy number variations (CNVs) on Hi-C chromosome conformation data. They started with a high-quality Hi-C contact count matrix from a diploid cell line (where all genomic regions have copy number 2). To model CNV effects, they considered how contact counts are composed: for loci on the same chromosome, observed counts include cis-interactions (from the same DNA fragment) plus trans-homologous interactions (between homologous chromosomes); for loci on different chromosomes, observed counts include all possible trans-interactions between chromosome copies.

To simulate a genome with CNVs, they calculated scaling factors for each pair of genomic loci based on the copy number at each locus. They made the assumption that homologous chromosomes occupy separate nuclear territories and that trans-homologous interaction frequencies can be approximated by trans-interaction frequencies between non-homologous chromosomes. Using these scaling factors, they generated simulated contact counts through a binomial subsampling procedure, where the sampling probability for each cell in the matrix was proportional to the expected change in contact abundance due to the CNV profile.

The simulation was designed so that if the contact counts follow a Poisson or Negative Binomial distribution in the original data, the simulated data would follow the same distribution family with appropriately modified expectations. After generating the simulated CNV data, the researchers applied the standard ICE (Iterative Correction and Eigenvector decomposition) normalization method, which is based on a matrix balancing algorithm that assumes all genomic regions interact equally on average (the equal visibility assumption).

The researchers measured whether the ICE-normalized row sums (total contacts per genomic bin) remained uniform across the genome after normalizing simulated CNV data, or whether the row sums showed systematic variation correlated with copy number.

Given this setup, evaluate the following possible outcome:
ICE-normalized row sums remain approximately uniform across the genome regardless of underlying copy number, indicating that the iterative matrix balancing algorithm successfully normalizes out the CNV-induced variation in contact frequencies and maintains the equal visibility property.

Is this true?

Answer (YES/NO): NO